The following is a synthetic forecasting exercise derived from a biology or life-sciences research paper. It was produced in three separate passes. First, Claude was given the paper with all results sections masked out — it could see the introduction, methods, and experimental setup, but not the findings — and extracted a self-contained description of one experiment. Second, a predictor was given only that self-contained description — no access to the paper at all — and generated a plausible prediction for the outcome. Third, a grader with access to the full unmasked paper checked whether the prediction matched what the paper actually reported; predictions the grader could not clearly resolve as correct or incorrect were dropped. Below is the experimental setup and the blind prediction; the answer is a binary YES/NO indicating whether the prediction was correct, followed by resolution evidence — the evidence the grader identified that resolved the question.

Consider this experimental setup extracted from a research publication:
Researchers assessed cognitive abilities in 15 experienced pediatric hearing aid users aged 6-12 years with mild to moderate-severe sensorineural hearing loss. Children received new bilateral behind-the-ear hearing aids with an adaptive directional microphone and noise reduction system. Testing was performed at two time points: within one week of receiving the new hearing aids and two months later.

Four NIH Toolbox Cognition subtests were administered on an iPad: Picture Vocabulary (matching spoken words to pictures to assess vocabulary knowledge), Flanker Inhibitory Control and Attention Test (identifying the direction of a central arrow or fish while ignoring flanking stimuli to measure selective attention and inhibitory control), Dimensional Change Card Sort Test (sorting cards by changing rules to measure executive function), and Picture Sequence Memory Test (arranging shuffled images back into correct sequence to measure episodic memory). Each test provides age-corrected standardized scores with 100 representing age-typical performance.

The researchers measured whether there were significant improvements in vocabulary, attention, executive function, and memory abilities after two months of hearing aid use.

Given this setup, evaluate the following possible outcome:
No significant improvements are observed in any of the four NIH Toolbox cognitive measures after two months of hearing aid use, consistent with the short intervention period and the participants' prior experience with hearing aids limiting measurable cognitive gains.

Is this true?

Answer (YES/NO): YES